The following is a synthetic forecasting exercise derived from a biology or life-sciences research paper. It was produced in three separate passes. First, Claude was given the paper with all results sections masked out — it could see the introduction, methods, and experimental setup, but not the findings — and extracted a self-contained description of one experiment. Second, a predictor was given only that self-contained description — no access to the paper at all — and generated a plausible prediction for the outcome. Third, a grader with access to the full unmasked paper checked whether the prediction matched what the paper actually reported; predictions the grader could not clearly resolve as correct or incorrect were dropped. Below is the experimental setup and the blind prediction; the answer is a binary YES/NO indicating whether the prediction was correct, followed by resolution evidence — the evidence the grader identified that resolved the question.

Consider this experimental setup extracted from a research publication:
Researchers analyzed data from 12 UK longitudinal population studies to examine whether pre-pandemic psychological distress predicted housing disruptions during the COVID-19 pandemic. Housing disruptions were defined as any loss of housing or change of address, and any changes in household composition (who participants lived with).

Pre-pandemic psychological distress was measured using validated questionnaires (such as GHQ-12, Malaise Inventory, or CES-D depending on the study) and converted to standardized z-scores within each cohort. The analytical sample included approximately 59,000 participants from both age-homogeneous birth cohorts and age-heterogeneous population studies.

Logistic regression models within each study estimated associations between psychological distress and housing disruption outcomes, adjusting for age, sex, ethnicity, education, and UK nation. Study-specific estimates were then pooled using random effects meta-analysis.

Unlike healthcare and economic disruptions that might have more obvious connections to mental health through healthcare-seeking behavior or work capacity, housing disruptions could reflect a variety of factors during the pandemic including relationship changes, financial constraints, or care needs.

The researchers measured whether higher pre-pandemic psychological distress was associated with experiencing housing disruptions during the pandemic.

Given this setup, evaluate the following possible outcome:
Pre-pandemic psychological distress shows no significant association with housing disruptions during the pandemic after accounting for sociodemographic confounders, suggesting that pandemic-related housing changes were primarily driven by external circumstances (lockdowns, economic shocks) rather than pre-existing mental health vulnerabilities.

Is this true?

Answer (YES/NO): YES